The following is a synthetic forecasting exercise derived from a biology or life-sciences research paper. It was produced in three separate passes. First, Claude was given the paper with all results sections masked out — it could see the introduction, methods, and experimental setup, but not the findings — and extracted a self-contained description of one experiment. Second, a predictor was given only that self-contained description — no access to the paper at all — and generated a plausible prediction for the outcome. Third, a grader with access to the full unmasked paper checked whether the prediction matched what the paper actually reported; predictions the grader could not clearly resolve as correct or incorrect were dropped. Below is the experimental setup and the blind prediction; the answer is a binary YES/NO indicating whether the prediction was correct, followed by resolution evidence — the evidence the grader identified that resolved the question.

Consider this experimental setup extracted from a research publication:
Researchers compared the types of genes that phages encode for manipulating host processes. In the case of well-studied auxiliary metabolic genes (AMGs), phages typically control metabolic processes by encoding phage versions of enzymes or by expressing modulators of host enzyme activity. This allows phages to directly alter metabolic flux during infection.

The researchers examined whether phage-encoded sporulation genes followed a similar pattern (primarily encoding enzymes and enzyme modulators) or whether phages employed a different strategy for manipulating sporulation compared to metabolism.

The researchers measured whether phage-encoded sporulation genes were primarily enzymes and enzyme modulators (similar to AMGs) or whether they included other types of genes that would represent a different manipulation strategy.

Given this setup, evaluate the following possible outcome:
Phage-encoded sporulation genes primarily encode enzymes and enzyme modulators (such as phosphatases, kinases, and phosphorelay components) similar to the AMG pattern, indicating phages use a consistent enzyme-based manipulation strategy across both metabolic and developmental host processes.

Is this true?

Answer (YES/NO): NO